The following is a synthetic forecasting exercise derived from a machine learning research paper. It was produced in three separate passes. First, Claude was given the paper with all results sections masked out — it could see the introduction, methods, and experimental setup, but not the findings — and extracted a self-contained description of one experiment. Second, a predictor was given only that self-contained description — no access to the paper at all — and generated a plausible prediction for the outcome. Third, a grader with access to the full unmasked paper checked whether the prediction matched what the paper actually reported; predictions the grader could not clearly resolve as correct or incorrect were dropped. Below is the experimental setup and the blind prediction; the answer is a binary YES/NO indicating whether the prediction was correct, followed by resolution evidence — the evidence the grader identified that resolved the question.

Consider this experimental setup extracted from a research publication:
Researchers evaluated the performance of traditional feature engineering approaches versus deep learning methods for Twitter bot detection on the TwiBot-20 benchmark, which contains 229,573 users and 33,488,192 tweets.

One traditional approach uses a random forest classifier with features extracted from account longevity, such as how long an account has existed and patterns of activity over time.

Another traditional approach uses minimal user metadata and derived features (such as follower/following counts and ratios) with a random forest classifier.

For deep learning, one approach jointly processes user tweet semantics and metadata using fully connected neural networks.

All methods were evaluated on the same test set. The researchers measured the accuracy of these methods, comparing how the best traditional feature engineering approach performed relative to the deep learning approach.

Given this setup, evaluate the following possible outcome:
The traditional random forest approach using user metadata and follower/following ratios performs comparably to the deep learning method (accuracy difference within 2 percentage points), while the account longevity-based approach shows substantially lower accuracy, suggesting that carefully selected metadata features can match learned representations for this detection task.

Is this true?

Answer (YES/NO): YES